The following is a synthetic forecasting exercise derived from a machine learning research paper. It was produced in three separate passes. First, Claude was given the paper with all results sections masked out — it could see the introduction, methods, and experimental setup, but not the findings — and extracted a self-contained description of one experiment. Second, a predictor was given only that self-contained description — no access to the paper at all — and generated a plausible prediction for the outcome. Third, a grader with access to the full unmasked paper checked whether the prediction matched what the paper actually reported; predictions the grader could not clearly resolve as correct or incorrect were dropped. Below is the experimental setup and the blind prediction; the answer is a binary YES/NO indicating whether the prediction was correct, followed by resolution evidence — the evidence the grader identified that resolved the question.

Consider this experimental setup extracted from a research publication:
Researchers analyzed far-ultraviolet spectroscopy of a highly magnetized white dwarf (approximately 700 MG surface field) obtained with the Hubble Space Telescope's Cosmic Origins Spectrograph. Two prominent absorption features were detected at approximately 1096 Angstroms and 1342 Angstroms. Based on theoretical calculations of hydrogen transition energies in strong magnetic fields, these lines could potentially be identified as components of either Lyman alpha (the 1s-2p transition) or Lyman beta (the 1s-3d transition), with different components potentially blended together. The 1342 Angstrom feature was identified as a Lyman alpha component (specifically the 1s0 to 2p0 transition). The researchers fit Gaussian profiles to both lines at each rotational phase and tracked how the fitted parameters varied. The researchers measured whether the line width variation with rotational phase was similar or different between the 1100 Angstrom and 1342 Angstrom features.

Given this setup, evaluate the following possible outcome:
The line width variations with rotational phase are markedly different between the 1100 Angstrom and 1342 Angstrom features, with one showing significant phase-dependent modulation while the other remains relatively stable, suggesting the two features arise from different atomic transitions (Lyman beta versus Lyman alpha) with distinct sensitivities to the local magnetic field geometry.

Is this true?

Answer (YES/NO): NO